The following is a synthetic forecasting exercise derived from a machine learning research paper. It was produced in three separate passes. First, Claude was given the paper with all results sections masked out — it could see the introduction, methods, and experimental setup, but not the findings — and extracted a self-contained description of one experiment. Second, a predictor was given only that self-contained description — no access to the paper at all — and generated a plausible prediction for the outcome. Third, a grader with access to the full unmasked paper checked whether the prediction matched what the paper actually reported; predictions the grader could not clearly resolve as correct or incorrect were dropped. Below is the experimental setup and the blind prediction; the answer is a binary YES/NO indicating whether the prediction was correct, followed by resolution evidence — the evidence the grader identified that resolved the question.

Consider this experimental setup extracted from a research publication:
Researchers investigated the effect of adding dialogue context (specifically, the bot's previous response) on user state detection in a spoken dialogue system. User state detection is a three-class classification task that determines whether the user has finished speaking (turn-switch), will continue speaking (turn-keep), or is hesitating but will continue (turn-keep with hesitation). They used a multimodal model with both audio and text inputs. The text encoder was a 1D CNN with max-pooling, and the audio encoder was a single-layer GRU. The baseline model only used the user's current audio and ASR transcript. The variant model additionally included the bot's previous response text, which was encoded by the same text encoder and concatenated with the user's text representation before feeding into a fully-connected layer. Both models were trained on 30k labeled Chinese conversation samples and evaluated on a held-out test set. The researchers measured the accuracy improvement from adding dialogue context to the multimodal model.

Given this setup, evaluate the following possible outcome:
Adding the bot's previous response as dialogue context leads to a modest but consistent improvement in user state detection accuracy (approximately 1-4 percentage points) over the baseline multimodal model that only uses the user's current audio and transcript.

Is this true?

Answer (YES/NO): NO